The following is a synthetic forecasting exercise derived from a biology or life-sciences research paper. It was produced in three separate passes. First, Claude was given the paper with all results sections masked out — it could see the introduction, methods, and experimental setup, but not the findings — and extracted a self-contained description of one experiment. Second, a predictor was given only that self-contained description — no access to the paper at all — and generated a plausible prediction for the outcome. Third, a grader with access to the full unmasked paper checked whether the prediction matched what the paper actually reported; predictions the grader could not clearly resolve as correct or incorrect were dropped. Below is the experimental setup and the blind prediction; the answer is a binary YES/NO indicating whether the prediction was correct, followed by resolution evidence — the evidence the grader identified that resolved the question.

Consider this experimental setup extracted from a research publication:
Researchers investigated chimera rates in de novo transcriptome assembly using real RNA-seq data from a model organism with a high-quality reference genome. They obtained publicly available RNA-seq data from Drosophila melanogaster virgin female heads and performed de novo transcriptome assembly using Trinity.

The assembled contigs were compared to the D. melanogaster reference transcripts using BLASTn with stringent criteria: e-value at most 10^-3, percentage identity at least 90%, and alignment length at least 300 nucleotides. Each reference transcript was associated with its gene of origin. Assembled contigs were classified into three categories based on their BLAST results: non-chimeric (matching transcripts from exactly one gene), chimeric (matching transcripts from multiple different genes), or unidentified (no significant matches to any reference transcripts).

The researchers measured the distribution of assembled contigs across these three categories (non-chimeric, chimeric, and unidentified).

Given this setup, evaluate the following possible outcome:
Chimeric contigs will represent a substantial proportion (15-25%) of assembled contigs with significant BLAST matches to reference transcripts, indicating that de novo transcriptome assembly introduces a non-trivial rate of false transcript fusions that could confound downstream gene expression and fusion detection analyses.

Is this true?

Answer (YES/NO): NO